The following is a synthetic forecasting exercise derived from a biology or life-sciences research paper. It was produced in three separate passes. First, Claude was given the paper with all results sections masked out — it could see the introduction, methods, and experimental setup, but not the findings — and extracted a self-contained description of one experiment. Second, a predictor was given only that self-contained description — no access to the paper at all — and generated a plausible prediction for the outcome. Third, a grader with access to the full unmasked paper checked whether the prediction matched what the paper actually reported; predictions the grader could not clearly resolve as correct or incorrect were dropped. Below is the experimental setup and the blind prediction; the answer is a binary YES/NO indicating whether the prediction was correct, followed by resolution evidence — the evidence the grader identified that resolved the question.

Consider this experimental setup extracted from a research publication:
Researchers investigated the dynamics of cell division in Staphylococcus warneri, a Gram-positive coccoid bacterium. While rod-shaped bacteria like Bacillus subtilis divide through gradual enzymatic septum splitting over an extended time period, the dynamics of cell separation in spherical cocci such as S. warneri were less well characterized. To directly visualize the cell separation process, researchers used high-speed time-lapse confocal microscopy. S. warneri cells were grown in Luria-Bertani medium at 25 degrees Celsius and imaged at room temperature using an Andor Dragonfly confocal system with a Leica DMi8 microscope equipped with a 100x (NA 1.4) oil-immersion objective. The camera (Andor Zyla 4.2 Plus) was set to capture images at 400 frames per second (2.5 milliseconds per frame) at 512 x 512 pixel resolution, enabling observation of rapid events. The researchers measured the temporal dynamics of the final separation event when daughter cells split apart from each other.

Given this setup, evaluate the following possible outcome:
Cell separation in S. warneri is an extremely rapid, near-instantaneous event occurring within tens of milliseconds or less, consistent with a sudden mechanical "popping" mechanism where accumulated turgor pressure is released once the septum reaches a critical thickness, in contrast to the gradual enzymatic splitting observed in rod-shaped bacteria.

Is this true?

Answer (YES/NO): YES